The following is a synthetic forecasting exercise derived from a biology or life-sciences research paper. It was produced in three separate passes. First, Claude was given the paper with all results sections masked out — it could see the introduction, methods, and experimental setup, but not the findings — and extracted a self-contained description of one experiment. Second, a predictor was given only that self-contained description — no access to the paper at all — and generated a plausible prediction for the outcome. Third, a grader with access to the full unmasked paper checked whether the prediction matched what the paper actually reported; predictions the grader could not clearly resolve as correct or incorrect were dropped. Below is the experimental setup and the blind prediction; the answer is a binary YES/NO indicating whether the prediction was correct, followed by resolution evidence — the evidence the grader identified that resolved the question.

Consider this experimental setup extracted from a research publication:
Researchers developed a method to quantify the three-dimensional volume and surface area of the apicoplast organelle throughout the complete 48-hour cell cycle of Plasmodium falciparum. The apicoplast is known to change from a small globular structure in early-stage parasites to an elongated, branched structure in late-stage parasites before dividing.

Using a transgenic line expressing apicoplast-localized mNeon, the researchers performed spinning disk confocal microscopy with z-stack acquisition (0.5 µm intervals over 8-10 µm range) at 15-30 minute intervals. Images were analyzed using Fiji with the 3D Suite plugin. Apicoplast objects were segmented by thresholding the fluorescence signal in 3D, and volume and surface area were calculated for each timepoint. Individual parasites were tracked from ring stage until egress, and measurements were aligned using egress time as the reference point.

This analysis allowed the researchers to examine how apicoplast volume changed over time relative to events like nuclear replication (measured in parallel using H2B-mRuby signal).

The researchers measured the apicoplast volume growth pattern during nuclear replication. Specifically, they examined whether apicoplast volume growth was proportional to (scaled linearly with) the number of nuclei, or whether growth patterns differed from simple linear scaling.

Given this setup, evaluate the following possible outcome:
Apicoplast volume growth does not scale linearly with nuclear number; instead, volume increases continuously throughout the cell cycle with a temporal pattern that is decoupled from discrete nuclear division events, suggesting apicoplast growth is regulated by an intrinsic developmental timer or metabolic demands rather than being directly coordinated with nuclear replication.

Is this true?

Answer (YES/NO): NO